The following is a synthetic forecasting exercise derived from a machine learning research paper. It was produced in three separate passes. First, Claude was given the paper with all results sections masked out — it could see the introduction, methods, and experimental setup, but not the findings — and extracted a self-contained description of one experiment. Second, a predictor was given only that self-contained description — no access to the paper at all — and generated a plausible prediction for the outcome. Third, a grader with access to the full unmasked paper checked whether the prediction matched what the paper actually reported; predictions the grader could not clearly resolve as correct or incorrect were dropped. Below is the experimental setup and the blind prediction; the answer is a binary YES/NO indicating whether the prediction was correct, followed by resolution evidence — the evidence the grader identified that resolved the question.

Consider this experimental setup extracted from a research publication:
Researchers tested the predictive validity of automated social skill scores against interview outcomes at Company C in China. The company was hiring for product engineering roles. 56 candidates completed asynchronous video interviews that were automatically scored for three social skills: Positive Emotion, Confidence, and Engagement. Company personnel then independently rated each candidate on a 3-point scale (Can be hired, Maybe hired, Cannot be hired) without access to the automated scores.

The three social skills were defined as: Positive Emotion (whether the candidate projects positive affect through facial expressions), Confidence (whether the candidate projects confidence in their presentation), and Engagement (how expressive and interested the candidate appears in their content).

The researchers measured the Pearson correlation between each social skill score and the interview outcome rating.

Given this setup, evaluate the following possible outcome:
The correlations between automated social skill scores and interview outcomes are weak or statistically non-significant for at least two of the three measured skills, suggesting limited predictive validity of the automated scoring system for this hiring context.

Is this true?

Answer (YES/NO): NO